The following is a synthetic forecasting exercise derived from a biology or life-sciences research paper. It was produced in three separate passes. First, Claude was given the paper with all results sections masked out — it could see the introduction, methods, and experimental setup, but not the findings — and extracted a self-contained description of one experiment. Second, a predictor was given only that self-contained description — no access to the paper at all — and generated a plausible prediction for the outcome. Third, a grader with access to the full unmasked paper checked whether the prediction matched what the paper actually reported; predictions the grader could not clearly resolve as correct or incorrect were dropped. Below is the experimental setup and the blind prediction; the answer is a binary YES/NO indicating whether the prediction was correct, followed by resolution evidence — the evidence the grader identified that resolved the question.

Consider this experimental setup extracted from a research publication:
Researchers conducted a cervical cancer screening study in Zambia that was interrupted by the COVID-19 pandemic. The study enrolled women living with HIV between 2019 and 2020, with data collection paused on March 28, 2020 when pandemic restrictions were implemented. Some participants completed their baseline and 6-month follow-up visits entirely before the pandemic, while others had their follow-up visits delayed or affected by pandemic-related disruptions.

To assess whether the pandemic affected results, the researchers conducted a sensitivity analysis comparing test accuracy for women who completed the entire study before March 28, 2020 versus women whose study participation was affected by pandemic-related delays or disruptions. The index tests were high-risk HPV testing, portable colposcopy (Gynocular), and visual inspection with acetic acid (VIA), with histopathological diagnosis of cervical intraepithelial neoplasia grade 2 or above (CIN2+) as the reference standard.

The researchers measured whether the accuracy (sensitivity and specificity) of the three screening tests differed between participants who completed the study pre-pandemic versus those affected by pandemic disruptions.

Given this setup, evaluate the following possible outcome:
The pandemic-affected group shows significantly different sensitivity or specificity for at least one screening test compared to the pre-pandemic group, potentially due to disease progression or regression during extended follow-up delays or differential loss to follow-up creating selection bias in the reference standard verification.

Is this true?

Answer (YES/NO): NO